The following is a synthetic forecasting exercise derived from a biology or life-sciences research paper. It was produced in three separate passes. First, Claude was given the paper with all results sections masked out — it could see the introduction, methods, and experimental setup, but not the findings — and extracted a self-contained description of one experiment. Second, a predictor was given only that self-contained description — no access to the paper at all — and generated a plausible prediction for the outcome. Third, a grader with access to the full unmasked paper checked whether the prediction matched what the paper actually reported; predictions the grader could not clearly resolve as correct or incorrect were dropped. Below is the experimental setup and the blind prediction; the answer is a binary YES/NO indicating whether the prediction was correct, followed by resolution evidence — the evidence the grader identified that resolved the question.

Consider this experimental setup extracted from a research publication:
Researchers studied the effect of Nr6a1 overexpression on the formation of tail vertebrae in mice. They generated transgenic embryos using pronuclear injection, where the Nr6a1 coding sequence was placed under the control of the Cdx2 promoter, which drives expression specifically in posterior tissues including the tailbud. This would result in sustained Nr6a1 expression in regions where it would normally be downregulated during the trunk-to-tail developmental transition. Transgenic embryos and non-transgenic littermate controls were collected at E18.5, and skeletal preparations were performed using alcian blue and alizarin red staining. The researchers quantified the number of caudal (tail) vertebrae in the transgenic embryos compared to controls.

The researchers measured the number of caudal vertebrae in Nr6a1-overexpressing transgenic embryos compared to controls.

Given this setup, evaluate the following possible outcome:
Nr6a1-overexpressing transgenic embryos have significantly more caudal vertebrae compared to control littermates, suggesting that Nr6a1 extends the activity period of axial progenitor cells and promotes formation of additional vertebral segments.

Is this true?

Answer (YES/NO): NO